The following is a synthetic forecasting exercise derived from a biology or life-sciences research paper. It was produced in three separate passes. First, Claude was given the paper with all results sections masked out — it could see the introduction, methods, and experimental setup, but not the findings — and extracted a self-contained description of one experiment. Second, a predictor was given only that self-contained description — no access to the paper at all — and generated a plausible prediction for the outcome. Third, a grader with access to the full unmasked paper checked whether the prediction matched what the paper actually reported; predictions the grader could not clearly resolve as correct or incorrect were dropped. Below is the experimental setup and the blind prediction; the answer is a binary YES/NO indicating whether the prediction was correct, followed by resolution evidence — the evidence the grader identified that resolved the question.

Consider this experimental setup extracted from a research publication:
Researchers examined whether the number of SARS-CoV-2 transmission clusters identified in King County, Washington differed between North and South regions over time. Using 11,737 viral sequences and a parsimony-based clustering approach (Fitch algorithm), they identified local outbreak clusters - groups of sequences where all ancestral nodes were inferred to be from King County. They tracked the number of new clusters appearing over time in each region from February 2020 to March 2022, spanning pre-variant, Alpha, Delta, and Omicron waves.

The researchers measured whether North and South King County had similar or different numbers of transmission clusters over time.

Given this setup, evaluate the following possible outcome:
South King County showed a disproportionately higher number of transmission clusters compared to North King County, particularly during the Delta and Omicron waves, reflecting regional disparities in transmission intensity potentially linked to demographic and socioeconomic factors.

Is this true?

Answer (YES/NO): NO